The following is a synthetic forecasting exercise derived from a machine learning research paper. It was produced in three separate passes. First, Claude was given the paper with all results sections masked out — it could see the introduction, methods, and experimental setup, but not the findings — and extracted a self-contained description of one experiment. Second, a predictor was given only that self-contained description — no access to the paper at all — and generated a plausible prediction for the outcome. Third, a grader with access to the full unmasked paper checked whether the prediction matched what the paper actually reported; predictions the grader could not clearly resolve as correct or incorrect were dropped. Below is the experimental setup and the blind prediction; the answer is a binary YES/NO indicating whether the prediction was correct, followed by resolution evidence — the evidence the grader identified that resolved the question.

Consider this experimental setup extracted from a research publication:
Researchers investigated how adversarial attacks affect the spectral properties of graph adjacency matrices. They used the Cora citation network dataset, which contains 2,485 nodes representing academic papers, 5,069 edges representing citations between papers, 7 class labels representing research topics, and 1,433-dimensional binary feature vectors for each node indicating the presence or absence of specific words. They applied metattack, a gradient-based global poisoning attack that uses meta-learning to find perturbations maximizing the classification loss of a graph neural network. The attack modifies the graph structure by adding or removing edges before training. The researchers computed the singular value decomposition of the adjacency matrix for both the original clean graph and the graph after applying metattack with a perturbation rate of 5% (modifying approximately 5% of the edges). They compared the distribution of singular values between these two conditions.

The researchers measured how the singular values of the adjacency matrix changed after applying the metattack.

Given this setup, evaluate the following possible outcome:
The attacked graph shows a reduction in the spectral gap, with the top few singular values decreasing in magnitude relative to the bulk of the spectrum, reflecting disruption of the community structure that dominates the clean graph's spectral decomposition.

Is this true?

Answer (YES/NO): NO